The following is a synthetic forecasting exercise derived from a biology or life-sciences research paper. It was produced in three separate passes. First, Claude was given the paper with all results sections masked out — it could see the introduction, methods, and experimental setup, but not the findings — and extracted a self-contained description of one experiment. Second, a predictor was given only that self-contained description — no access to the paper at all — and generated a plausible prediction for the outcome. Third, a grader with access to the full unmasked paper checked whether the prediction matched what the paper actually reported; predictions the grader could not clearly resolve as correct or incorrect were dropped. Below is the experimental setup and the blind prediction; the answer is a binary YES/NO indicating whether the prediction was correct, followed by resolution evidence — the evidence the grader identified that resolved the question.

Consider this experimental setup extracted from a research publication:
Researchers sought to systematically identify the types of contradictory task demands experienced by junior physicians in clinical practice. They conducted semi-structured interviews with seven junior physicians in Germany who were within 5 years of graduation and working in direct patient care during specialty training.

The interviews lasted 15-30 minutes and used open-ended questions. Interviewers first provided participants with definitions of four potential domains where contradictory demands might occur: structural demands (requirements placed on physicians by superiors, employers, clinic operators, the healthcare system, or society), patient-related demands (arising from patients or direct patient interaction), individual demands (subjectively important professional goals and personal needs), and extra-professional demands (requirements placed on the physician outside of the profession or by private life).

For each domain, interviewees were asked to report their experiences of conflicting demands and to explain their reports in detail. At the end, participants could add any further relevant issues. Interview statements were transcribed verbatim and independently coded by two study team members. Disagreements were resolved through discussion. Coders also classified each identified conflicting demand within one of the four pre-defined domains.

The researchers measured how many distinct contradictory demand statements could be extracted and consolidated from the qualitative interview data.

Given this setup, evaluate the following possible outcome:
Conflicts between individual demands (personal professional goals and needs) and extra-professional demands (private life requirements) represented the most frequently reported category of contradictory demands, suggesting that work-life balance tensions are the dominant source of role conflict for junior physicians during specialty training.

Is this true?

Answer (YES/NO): NO